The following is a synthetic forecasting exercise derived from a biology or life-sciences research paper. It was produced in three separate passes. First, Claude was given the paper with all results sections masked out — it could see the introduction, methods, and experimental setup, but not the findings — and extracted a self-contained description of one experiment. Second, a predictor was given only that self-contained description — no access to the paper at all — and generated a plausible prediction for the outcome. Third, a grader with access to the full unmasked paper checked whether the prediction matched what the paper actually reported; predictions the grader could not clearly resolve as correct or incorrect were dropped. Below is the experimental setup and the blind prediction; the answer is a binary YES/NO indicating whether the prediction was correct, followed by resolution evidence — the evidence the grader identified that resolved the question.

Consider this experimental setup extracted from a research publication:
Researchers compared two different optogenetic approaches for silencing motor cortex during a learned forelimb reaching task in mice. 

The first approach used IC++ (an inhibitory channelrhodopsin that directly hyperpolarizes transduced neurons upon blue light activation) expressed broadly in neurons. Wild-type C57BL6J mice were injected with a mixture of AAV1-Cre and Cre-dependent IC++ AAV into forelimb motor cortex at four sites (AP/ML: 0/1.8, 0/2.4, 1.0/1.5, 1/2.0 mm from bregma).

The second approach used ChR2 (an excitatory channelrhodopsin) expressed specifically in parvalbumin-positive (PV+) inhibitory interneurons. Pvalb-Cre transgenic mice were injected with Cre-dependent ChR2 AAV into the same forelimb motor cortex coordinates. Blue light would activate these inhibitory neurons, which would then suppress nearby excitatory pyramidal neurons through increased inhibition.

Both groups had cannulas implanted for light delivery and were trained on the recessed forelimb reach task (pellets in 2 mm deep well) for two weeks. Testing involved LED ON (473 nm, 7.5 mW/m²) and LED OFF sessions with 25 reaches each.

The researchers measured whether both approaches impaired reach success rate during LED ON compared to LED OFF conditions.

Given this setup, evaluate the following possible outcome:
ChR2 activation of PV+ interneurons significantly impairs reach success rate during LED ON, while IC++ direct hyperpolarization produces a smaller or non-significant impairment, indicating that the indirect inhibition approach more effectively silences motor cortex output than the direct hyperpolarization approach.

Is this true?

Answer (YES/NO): NO